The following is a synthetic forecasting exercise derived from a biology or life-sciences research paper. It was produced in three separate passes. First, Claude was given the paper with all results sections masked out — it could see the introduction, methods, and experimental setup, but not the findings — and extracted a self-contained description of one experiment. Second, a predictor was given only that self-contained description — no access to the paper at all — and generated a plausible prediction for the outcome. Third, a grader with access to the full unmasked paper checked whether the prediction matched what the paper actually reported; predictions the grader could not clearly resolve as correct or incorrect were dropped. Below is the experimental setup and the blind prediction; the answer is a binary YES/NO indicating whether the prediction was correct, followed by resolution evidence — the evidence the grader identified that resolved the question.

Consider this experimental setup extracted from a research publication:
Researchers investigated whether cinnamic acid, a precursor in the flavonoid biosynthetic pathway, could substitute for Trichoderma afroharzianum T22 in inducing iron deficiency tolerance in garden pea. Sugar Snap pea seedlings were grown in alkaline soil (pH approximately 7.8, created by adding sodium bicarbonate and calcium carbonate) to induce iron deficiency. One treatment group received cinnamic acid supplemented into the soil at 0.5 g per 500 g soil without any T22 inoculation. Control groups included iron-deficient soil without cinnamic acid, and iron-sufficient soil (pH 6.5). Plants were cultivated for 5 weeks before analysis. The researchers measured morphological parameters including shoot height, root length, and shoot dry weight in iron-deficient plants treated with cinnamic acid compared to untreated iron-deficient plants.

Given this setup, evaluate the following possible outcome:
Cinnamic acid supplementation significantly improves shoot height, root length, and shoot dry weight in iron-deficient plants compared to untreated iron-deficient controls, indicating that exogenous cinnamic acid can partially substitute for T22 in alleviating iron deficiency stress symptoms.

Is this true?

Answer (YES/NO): NO